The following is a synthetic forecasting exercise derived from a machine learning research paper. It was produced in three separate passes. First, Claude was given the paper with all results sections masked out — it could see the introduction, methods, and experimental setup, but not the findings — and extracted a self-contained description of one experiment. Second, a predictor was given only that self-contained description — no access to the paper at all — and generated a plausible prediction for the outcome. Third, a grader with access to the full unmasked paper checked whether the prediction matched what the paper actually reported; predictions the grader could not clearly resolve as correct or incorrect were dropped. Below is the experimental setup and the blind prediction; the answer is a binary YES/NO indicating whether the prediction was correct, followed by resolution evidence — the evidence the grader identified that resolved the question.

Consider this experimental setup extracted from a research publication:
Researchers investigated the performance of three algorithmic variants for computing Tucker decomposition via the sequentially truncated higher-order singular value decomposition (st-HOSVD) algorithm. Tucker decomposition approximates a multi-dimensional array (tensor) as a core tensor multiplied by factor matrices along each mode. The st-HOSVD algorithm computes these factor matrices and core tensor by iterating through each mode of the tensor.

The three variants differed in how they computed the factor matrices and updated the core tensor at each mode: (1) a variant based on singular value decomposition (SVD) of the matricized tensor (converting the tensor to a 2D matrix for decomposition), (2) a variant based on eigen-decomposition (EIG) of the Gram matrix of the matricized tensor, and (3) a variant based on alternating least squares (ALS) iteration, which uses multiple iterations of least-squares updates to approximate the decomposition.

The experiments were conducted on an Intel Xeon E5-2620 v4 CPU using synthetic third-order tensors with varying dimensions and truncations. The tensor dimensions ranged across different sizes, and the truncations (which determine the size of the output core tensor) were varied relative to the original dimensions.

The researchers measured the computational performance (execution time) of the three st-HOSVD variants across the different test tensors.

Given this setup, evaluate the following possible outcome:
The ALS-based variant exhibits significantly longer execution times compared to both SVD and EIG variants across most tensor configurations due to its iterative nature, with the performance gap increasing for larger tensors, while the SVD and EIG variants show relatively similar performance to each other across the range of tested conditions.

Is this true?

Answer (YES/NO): NO